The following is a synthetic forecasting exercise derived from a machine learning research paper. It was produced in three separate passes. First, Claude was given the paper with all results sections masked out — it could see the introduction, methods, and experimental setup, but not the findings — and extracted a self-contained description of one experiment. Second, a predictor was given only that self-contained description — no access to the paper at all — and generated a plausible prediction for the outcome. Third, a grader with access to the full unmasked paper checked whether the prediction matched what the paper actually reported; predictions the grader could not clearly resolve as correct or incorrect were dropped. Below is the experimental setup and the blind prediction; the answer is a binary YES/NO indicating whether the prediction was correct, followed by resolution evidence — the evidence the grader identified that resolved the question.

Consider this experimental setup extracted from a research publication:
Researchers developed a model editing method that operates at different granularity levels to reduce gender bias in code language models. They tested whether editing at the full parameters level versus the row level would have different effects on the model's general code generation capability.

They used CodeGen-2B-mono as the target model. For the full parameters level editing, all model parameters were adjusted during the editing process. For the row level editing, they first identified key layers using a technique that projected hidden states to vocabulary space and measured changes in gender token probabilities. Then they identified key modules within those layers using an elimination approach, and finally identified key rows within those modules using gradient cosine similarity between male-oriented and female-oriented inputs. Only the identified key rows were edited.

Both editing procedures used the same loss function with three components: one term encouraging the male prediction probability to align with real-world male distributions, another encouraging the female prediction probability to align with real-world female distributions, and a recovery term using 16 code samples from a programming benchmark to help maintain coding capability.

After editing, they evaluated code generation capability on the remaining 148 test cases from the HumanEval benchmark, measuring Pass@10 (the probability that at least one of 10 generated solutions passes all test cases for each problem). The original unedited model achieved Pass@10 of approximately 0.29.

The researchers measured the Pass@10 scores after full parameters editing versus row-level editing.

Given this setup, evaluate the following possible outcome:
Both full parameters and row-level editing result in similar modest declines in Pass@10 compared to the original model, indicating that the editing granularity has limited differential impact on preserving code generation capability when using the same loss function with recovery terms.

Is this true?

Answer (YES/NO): NO